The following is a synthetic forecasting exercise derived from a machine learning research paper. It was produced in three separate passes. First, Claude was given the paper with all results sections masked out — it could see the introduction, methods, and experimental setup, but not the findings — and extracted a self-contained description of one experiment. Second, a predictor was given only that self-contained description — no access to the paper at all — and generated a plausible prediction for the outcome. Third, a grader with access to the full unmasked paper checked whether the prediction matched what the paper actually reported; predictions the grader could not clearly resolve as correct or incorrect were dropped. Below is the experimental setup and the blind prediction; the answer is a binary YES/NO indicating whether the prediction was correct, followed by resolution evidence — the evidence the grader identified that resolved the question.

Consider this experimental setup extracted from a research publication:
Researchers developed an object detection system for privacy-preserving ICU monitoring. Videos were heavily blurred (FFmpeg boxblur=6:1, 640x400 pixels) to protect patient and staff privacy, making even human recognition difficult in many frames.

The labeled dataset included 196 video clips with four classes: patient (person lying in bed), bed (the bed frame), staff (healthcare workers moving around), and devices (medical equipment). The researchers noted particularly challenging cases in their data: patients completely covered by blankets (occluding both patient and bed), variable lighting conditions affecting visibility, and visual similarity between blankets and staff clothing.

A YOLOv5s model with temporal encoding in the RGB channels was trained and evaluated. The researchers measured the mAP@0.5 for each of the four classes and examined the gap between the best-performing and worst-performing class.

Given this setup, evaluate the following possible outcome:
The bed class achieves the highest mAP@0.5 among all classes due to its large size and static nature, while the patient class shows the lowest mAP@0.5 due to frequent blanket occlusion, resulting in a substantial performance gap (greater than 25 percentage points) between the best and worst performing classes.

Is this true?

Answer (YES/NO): NO